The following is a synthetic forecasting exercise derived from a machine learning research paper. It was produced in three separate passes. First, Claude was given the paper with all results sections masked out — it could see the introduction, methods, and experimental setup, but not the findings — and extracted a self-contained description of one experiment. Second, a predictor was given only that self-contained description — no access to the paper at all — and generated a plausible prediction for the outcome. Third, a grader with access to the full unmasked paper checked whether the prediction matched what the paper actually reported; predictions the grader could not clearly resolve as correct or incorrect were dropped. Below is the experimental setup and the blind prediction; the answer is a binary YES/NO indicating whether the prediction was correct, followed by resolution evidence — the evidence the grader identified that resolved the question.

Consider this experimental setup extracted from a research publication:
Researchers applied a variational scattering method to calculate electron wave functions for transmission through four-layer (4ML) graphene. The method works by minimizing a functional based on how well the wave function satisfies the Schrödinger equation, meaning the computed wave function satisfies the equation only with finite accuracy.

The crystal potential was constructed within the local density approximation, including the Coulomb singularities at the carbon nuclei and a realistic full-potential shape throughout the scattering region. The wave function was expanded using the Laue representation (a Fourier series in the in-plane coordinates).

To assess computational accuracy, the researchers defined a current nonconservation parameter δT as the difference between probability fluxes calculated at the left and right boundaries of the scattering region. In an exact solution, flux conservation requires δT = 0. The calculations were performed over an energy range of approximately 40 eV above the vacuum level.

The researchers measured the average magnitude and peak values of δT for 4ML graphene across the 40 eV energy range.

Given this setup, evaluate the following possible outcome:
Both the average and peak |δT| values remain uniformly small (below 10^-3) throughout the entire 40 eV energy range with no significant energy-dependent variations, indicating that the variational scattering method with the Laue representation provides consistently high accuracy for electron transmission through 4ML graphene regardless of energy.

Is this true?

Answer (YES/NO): NO